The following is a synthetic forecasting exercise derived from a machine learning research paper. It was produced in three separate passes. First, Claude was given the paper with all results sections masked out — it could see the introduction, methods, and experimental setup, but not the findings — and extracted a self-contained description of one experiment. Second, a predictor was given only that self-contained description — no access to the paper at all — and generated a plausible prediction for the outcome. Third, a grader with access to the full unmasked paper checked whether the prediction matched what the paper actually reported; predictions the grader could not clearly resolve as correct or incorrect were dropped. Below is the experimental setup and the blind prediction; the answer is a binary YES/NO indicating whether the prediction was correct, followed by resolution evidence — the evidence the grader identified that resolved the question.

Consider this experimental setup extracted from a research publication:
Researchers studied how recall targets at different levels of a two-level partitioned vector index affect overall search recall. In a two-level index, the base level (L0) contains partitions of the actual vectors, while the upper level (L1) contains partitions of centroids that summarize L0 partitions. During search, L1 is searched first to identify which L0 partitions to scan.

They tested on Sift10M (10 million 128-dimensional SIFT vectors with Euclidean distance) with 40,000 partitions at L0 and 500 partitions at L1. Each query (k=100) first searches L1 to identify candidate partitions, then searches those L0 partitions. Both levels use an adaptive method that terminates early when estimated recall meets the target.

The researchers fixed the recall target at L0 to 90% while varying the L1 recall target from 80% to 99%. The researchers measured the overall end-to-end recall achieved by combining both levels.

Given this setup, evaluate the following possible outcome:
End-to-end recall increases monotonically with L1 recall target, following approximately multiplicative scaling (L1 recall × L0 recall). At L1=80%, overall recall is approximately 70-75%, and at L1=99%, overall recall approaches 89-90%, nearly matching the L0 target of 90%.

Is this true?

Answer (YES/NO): NO